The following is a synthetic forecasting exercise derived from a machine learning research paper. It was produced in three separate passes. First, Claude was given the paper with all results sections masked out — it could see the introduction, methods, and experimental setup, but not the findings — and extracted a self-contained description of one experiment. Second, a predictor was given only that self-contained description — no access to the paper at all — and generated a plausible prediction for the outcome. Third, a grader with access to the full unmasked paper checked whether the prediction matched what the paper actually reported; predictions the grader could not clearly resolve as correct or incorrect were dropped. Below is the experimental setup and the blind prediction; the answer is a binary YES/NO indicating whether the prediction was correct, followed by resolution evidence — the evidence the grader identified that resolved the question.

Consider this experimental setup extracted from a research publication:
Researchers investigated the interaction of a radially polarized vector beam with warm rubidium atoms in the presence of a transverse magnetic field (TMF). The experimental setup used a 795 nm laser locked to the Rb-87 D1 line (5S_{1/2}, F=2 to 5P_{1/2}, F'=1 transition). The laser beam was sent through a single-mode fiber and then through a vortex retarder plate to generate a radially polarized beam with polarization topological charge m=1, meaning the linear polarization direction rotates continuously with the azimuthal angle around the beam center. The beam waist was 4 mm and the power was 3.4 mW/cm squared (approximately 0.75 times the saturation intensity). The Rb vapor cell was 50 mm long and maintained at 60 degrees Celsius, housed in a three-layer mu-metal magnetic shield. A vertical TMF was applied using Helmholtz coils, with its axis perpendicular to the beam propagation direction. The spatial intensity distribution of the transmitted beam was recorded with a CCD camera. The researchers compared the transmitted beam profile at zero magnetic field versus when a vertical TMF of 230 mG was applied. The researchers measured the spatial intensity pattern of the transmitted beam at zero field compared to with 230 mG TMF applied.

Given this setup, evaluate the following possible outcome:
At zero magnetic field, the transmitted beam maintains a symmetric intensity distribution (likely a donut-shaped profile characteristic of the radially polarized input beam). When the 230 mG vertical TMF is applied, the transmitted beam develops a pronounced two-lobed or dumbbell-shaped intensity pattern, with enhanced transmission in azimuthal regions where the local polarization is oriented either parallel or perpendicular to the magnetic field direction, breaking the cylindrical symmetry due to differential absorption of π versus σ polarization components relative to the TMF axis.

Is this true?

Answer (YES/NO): NO